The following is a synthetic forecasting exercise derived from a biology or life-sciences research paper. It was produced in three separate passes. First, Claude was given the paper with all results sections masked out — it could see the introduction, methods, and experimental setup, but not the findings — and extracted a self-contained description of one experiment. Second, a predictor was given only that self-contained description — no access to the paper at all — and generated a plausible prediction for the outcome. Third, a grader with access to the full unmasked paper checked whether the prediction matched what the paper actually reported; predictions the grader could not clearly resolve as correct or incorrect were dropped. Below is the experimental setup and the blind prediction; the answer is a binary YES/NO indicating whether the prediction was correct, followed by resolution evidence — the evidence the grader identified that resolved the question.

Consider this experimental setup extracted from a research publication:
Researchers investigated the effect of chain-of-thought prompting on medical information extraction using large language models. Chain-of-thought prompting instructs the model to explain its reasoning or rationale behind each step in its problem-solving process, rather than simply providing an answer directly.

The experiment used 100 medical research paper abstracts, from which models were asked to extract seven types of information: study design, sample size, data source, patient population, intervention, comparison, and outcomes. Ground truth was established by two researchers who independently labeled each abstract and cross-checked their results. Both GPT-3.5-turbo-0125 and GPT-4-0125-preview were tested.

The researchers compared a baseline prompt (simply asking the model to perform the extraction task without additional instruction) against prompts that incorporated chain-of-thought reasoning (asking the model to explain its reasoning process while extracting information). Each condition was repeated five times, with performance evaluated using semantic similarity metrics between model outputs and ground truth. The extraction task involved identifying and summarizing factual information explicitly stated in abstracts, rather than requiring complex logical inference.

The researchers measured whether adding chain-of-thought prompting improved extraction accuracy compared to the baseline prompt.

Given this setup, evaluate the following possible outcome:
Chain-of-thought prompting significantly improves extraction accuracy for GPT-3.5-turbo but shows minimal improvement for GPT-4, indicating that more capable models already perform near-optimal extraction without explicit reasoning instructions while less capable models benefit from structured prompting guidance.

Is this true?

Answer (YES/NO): NO